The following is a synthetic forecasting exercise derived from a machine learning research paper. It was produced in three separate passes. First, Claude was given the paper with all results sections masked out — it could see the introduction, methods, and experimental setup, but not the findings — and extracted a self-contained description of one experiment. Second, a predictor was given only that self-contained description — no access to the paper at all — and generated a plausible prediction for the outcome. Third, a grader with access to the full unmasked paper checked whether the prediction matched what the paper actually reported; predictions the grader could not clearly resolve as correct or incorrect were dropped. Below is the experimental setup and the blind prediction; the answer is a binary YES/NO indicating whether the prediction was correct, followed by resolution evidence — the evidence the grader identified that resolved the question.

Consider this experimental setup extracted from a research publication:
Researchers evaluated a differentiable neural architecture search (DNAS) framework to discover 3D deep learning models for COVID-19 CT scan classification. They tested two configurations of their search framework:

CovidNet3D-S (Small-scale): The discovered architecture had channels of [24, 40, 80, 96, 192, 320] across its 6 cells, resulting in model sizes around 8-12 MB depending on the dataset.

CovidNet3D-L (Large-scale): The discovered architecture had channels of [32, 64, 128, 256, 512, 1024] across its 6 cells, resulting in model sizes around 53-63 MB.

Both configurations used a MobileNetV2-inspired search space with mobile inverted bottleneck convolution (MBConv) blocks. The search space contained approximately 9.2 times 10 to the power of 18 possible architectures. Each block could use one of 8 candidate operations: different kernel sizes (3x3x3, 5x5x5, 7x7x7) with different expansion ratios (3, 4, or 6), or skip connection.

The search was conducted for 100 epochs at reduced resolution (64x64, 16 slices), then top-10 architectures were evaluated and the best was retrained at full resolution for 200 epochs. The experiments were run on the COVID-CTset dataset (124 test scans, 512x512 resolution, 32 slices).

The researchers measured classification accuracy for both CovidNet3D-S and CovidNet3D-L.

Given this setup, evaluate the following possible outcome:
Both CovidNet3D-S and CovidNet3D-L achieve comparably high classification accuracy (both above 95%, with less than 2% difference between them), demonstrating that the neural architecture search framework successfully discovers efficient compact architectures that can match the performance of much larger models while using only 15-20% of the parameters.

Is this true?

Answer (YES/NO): NO